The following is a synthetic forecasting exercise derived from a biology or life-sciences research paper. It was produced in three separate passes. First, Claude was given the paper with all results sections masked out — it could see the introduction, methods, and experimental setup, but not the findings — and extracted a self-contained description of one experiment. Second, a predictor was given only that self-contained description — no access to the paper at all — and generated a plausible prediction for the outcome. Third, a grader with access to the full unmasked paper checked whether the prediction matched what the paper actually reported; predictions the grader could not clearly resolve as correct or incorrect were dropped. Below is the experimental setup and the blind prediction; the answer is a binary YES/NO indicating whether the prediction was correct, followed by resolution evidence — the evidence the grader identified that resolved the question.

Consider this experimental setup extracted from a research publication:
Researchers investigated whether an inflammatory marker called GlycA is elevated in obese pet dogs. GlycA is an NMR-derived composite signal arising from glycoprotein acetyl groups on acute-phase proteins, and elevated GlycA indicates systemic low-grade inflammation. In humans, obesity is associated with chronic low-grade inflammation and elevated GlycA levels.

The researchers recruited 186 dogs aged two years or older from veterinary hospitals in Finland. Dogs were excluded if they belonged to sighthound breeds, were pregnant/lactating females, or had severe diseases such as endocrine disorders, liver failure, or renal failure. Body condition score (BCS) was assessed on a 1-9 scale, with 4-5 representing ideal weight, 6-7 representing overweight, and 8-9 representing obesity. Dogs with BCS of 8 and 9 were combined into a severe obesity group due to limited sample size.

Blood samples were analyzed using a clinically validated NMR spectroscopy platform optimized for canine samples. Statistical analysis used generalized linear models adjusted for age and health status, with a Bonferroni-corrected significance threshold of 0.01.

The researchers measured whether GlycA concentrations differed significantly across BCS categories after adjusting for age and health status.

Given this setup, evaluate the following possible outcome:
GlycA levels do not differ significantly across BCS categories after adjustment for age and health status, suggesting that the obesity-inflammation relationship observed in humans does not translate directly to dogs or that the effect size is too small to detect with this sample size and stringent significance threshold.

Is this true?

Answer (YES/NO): NO